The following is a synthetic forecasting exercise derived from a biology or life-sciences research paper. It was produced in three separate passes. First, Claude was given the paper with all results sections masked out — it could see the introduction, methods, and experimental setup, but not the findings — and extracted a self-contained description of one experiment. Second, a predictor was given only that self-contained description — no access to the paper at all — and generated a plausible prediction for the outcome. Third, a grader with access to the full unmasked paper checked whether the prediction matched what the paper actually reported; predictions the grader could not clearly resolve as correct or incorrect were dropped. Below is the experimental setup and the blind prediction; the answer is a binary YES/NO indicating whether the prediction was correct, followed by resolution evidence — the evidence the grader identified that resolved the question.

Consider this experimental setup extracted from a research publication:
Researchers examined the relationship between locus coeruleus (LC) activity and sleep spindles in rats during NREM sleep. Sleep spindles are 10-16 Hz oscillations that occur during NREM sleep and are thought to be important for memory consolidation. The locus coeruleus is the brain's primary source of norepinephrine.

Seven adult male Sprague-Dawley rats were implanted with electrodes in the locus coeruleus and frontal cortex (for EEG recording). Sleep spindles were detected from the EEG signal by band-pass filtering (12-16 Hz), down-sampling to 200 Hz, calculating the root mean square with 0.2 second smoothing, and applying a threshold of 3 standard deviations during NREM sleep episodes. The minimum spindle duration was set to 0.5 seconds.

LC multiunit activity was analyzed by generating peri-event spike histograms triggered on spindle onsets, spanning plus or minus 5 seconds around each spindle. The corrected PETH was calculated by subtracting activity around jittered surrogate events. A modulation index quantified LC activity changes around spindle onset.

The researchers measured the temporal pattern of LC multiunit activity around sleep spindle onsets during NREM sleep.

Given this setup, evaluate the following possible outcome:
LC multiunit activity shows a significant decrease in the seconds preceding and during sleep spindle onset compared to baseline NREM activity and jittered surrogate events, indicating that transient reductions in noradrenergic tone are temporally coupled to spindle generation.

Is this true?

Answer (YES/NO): NO